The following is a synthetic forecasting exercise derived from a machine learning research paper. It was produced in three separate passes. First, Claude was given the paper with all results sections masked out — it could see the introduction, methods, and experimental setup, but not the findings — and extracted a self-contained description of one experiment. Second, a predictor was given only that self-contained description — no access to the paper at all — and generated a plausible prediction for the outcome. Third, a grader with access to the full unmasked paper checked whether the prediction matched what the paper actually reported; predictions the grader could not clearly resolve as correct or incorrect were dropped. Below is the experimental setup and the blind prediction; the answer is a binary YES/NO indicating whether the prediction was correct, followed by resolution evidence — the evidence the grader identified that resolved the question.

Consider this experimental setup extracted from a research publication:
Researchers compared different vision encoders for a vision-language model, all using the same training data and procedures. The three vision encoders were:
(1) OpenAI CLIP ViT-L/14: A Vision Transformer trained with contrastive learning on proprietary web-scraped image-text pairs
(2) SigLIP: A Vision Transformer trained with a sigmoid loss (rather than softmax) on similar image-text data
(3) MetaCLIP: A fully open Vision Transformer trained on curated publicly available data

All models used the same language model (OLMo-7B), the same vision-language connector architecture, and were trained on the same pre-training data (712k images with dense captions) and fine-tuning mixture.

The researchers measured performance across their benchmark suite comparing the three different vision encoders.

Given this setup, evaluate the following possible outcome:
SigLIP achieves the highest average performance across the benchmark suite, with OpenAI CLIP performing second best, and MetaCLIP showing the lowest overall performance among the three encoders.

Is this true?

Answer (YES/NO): NO